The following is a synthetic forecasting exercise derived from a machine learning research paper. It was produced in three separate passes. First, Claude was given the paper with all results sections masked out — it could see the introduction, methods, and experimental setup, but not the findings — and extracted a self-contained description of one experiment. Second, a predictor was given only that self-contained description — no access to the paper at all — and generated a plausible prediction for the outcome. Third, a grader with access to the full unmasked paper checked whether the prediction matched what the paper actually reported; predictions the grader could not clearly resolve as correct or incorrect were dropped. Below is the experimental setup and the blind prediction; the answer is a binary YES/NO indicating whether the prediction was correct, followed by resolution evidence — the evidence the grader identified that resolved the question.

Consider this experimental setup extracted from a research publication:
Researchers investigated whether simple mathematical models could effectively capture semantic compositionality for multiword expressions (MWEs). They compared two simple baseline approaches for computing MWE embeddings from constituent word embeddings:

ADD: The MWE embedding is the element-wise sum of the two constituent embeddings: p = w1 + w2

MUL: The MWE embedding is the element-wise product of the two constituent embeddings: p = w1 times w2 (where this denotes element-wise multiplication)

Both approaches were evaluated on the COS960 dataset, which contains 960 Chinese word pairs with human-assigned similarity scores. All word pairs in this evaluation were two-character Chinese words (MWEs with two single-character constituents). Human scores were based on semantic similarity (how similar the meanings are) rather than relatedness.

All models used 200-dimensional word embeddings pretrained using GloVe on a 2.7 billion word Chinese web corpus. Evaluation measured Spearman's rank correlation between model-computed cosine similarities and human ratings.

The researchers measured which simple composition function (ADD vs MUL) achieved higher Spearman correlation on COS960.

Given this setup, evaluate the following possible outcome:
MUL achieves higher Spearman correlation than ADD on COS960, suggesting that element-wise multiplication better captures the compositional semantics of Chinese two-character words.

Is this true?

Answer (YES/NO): NO